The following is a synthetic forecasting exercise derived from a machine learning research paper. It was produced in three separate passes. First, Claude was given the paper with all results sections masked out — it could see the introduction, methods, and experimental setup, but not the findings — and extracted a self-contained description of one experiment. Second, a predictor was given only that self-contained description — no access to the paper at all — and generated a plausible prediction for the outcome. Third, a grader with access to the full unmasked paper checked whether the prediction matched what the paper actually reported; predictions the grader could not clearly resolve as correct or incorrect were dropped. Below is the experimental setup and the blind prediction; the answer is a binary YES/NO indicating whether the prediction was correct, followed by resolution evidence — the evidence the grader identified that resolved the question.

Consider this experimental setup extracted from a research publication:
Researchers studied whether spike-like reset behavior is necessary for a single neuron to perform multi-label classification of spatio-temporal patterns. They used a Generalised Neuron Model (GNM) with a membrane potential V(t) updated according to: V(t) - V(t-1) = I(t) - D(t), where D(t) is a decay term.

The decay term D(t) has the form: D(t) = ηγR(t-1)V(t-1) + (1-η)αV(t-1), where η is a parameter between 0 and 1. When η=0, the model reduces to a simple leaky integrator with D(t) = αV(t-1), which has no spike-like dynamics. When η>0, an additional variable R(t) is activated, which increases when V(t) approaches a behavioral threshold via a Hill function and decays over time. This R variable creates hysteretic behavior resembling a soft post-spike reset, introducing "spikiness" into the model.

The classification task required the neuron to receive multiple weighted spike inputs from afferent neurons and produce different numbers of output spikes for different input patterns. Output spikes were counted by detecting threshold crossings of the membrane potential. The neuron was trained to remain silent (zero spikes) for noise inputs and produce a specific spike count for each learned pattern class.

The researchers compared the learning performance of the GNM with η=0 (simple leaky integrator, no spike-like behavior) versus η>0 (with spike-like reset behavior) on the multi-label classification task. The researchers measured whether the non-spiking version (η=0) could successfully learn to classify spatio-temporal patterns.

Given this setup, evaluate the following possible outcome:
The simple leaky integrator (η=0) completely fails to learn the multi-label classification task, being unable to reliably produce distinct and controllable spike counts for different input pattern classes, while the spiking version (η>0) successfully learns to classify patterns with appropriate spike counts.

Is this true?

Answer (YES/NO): NO